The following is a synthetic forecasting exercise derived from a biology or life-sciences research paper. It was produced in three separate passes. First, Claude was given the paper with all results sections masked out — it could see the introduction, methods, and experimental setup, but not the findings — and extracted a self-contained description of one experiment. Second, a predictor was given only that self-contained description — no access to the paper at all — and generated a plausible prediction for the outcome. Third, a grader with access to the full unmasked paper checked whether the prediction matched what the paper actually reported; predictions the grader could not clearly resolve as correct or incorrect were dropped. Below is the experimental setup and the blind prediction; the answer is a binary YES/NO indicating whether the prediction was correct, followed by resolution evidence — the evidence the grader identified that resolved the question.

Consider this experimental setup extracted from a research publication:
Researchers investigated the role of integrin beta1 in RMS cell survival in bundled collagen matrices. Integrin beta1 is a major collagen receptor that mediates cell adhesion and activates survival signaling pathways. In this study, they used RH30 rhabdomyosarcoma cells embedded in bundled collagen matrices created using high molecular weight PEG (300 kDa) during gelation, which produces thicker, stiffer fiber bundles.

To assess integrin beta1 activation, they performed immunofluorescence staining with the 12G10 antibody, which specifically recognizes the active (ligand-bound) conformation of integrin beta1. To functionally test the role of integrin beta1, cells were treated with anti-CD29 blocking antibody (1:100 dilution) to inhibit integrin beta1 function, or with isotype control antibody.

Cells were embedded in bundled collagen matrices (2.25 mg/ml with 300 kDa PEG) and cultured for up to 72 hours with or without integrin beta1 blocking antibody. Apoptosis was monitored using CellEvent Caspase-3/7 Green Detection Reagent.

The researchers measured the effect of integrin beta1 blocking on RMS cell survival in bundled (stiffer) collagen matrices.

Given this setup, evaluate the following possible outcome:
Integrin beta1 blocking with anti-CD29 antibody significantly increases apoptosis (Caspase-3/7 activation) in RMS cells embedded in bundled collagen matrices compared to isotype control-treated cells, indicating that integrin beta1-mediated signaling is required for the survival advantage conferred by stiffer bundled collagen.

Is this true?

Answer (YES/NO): YES